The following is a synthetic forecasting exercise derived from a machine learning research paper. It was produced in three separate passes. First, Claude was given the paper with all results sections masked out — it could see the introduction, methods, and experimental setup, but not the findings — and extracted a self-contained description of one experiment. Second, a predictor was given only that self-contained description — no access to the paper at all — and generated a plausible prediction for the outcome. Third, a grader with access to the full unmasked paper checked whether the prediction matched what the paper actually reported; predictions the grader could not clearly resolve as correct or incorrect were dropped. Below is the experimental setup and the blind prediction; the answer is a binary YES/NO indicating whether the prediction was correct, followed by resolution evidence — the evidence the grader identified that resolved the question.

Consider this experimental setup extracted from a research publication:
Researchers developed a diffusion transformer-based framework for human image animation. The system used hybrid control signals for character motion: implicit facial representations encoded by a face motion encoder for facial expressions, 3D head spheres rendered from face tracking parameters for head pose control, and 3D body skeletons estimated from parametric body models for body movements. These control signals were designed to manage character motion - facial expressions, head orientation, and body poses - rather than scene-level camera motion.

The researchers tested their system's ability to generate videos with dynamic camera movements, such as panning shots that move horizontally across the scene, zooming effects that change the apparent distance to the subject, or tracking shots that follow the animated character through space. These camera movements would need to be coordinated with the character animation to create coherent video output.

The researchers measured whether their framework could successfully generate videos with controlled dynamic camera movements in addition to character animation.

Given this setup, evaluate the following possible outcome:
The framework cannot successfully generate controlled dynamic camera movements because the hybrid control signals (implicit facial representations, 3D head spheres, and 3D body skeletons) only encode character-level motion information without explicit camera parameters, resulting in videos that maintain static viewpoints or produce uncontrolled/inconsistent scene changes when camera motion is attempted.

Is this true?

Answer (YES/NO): YES